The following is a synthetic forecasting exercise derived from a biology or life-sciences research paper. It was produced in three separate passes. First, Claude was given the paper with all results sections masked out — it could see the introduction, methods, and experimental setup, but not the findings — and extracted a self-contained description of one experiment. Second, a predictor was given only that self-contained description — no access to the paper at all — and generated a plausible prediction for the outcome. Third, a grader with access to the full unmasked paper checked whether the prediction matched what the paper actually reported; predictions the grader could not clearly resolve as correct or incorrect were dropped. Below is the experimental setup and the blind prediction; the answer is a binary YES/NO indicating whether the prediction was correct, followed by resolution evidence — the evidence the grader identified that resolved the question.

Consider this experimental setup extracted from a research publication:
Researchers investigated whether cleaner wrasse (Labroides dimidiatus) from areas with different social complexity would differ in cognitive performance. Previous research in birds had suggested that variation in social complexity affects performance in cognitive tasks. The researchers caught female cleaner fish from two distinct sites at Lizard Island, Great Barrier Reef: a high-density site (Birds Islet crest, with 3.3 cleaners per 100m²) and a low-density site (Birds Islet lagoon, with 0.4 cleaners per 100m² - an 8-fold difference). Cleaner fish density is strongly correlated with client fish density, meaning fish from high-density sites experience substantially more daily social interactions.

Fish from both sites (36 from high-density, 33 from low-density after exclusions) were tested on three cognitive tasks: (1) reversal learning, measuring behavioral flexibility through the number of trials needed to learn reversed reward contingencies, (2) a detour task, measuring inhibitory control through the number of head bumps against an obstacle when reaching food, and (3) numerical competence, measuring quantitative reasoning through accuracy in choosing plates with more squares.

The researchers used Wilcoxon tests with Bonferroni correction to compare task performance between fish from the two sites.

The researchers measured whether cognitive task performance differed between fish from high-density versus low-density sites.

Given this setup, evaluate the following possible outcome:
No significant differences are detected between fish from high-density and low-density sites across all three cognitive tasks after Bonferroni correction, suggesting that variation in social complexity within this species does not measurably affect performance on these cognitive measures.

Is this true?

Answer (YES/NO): YES